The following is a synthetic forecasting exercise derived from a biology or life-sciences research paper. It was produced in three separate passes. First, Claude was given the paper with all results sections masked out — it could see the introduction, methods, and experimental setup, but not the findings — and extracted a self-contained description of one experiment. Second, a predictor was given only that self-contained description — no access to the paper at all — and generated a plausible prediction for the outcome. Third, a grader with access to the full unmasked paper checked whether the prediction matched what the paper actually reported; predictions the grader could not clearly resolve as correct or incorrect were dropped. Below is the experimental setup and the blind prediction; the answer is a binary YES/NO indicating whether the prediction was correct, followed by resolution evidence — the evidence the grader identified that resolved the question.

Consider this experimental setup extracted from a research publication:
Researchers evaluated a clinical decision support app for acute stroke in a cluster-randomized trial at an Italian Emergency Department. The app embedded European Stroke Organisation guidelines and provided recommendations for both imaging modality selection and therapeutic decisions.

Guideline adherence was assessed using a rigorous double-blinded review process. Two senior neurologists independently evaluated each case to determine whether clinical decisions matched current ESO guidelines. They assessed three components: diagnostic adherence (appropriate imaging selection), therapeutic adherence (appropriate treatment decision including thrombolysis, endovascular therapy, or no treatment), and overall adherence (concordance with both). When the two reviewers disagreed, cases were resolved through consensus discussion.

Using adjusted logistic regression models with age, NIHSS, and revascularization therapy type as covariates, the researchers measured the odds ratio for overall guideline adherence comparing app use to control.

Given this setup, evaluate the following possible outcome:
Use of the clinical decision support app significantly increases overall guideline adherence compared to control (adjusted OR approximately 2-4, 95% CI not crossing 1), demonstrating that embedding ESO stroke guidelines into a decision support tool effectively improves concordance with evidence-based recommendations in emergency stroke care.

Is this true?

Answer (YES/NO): NO